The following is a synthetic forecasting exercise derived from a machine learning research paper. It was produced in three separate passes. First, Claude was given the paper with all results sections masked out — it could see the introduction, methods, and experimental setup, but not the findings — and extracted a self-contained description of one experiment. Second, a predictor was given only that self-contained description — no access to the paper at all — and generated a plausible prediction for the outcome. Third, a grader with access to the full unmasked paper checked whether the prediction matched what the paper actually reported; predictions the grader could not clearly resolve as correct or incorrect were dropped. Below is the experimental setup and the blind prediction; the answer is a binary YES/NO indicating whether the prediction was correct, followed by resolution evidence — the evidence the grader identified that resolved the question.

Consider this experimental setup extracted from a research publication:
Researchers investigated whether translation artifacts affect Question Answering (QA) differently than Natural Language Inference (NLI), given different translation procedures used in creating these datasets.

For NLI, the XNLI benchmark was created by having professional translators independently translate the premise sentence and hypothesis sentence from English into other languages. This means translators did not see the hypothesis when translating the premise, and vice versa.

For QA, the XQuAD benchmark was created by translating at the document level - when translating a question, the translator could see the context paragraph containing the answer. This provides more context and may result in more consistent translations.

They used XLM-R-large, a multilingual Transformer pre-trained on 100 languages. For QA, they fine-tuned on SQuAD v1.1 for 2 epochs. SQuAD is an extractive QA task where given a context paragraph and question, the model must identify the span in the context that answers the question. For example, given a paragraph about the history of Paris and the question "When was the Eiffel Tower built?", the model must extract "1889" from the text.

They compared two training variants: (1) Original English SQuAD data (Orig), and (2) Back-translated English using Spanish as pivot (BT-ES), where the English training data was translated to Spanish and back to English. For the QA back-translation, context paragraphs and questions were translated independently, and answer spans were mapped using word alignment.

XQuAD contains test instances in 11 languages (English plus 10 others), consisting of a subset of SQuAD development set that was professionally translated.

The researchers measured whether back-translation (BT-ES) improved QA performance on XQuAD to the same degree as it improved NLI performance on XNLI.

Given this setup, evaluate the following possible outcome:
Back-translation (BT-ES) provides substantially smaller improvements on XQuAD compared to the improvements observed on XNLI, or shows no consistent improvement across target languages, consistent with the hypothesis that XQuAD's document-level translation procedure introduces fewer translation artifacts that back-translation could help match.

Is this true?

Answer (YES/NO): YES